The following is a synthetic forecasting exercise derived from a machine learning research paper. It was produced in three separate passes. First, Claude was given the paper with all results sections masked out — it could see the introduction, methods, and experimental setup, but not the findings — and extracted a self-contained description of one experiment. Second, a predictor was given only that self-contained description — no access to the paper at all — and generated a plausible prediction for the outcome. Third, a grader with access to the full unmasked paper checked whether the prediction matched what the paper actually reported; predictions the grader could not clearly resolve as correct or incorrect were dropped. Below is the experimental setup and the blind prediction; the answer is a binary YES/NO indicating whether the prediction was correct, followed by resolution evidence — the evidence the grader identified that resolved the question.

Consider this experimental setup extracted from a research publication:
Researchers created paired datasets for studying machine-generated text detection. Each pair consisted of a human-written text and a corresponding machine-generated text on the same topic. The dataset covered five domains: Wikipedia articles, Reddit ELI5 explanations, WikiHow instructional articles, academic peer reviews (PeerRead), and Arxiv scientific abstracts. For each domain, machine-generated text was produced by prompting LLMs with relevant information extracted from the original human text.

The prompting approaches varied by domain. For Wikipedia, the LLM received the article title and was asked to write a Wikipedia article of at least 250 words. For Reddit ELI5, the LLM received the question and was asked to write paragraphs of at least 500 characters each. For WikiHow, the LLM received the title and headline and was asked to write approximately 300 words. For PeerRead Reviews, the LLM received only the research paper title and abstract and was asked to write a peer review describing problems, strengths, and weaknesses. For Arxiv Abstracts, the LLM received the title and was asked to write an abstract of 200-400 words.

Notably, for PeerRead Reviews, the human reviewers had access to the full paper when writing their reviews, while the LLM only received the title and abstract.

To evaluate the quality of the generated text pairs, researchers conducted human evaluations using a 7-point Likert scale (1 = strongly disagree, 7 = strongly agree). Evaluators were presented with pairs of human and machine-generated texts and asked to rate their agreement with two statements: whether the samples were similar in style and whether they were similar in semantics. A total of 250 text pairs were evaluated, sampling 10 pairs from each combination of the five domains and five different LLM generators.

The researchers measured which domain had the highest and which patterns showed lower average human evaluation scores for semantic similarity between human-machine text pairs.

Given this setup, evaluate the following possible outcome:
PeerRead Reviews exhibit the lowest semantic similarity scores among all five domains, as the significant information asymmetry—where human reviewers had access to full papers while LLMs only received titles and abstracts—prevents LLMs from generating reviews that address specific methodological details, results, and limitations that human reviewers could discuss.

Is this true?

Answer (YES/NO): YES